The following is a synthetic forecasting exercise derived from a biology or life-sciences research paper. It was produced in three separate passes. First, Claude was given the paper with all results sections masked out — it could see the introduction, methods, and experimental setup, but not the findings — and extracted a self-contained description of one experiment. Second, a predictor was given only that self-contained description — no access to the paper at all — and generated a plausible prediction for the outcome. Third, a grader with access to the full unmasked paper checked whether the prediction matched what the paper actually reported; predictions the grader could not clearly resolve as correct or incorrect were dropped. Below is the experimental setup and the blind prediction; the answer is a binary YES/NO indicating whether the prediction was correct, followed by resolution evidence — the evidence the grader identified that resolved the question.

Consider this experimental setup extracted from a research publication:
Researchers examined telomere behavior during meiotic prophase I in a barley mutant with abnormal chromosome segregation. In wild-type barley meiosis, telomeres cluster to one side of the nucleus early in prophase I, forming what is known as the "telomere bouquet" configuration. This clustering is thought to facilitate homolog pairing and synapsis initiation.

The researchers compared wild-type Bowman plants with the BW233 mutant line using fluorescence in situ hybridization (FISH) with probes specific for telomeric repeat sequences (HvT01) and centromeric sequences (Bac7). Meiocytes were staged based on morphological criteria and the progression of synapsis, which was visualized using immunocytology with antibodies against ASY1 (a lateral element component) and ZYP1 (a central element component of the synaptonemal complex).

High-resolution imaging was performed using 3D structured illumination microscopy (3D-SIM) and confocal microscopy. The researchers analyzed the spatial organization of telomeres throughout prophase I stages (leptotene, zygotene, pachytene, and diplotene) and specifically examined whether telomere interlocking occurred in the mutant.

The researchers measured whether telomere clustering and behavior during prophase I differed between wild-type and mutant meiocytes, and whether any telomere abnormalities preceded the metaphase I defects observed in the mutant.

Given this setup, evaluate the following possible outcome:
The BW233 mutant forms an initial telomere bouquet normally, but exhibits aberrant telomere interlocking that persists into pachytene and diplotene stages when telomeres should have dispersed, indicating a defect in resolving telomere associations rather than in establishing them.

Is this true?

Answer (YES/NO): NO